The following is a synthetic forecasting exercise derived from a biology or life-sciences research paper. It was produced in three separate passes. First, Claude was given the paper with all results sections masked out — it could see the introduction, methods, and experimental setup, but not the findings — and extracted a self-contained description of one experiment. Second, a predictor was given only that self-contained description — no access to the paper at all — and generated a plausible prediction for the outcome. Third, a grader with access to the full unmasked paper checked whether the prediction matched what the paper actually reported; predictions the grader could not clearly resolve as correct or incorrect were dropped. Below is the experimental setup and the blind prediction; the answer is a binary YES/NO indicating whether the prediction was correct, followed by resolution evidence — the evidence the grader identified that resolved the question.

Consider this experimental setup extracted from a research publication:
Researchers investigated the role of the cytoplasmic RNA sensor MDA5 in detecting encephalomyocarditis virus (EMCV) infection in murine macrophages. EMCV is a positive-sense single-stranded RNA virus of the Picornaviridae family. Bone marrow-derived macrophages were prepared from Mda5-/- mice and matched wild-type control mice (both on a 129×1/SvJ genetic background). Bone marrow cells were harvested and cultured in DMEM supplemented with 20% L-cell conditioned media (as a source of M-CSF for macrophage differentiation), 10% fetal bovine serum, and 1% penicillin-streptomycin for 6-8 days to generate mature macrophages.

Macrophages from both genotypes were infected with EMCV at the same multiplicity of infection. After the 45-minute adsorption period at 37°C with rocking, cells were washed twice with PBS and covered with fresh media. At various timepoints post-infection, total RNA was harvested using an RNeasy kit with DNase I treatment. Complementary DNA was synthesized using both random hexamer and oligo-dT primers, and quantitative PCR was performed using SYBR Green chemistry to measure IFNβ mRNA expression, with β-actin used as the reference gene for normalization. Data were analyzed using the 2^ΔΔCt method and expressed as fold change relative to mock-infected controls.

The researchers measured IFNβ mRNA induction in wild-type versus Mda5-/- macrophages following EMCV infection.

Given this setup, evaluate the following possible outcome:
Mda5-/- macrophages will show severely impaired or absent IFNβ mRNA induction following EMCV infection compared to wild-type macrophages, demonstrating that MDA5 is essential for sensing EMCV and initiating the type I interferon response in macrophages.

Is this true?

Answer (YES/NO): YES